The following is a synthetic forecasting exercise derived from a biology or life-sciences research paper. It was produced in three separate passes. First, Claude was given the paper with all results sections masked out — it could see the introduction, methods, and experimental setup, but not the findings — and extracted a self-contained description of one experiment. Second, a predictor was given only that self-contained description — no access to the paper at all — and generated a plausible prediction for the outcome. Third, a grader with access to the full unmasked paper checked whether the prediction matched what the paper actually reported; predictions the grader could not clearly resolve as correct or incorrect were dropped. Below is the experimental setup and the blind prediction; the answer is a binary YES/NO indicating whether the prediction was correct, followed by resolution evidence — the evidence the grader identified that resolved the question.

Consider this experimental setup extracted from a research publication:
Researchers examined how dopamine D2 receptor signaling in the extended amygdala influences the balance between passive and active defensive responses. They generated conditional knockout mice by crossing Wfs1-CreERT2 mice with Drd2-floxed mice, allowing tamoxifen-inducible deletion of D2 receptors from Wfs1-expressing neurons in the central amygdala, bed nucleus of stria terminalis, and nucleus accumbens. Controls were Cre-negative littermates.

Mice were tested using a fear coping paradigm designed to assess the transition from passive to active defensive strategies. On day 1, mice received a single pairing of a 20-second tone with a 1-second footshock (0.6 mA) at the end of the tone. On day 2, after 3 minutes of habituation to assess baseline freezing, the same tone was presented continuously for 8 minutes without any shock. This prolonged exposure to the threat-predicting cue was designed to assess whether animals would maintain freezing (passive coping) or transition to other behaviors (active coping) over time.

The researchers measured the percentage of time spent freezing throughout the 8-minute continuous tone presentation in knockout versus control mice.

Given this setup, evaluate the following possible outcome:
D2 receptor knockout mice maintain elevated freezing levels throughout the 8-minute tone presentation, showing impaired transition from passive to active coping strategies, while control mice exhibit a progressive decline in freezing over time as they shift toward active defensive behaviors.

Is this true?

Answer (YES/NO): NO